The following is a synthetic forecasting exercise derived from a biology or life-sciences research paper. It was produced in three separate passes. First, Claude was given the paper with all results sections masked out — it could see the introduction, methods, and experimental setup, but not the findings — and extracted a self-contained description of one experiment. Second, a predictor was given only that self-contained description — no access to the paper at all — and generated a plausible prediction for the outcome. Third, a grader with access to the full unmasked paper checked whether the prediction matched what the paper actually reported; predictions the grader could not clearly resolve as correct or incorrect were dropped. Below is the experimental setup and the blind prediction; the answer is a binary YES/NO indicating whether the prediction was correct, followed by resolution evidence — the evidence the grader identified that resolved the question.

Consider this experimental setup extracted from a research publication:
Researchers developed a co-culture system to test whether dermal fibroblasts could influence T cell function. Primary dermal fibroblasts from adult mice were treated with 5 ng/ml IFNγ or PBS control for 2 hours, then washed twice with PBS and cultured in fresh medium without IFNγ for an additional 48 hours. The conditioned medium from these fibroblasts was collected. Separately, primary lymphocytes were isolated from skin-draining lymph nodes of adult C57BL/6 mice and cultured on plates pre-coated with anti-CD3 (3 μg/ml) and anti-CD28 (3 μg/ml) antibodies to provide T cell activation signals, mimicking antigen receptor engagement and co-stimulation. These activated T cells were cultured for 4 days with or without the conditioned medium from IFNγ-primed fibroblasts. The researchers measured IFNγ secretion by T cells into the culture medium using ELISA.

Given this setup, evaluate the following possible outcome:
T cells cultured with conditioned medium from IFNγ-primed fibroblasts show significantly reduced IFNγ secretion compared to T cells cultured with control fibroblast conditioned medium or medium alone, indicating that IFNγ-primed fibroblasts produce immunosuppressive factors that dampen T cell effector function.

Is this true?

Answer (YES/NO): NO